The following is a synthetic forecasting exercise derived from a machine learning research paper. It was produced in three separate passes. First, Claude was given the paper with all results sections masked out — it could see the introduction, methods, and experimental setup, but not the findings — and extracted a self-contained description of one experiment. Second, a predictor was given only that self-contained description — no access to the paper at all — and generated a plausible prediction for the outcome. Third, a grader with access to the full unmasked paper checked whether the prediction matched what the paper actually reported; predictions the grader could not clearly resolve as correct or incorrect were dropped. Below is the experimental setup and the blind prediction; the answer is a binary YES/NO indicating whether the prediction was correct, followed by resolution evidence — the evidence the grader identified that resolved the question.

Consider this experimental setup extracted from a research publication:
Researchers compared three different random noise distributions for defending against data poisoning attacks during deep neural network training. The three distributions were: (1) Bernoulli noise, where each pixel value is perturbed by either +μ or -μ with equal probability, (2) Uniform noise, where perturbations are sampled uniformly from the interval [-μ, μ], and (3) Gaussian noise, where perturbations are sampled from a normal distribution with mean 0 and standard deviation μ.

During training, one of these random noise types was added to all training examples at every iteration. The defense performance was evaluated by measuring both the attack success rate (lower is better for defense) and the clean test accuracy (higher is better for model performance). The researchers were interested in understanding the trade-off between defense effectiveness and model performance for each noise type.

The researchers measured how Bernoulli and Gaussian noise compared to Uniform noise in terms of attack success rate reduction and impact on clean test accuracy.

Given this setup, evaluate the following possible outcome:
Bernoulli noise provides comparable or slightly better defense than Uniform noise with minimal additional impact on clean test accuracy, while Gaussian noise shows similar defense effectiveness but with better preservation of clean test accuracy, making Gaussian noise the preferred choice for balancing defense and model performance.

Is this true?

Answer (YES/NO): NO